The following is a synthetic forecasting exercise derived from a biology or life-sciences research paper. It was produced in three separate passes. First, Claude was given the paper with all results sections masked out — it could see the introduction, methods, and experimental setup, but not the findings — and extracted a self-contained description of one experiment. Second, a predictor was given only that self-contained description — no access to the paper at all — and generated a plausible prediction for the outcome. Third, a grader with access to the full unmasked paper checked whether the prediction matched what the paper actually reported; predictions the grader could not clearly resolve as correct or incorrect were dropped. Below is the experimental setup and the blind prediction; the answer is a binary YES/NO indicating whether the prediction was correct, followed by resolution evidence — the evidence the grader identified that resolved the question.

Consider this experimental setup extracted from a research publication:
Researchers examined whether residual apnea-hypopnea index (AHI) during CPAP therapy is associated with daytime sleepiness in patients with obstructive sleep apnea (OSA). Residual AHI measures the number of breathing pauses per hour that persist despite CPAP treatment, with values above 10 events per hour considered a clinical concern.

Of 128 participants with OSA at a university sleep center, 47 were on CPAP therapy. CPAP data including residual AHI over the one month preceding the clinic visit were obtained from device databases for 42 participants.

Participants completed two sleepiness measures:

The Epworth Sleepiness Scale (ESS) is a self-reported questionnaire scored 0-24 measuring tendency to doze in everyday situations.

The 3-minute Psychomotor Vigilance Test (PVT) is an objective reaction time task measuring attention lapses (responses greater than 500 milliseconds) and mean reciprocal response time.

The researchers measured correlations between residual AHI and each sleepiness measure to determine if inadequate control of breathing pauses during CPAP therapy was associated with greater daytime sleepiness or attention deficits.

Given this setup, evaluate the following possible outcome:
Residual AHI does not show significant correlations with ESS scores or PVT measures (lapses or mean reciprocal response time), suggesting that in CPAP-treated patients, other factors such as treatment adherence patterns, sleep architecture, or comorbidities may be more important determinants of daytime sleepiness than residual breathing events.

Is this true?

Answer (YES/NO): NO